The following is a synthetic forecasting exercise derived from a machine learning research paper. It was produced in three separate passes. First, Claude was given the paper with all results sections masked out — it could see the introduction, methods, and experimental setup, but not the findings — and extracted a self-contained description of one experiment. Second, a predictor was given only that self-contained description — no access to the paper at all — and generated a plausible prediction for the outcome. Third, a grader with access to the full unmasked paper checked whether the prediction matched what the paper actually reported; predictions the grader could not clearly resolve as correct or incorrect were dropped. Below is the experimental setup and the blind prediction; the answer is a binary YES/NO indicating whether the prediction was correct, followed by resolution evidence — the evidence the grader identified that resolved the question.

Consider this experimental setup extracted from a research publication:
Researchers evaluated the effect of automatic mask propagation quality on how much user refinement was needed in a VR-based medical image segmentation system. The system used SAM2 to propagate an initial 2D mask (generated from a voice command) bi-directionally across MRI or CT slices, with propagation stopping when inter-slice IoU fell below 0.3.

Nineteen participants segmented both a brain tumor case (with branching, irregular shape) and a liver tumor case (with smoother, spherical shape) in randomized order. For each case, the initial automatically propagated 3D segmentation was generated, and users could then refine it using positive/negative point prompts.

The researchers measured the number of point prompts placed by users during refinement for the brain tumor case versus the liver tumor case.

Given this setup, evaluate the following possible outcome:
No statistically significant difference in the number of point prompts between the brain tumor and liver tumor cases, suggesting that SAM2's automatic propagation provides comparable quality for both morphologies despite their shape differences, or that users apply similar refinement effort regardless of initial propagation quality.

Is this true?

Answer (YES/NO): NO